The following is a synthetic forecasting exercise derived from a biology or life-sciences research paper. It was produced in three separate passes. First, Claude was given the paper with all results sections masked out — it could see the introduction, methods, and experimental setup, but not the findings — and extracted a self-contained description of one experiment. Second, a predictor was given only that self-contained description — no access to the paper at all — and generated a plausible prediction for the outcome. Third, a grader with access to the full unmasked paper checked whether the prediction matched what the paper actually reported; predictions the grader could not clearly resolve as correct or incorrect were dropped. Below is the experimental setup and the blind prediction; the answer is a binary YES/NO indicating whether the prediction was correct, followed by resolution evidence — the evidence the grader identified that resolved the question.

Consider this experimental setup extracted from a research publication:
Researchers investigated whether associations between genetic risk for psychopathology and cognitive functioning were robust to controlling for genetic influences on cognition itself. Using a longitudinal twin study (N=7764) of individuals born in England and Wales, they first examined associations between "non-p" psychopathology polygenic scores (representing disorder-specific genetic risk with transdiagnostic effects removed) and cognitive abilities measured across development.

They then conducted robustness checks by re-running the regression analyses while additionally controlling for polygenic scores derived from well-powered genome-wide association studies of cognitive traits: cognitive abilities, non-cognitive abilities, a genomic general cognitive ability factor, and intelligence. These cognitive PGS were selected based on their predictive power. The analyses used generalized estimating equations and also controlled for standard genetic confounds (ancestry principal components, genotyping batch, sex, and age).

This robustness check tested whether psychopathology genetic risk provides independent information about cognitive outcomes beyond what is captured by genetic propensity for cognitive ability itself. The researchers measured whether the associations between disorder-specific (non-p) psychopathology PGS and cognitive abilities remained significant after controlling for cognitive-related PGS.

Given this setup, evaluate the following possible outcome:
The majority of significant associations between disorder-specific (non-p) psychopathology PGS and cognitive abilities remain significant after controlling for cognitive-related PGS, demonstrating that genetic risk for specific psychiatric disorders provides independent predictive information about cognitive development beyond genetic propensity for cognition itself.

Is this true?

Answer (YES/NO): YES